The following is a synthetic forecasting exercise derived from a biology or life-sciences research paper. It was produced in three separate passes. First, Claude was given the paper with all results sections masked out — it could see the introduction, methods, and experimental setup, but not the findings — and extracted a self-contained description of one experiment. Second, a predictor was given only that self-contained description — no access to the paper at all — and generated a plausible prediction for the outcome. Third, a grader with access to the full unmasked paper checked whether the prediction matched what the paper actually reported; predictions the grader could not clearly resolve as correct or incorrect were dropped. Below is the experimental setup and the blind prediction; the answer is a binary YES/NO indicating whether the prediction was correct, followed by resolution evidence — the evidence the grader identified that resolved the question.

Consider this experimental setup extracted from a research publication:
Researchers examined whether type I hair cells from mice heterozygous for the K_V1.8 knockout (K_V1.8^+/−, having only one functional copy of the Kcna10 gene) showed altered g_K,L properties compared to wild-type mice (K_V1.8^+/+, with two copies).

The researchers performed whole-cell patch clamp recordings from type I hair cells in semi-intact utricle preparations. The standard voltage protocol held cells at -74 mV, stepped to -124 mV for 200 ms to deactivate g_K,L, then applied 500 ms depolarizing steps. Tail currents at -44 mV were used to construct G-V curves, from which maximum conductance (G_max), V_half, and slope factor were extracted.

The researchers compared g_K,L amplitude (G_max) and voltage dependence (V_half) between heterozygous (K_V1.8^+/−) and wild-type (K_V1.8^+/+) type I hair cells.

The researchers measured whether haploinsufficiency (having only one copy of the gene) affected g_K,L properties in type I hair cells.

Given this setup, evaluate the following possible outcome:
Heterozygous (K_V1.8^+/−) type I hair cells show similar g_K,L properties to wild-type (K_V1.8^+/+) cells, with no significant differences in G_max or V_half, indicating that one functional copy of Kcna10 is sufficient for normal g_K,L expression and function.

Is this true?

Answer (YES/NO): YES